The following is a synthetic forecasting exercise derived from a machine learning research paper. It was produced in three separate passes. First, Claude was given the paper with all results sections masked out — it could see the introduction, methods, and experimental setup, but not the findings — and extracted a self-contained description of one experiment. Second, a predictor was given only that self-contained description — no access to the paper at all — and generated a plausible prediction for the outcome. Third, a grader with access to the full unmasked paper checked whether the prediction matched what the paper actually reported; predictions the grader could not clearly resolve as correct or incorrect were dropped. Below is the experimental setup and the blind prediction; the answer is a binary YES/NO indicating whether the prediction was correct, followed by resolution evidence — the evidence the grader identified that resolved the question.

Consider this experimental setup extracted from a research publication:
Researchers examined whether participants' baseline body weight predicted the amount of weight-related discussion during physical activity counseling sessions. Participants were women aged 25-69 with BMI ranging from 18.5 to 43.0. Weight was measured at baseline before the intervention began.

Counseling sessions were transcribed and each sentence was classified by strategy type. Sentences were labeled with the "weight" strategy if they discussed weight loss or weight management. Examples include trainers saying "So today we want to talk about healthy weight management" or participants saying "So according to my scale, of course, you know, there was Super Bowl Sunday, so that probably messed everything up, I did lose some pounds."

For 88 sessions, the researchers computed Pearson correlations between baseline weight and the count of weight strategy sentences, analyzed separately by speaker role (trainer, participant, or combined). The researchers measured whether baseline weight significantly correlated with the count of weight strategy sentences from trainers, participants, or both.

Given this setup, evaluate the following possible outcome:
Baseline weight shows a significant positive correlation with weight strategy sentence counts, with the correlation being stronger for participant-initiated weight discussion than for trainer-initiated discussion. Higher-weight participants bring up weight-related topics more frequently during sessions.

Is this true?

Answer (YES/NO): YES